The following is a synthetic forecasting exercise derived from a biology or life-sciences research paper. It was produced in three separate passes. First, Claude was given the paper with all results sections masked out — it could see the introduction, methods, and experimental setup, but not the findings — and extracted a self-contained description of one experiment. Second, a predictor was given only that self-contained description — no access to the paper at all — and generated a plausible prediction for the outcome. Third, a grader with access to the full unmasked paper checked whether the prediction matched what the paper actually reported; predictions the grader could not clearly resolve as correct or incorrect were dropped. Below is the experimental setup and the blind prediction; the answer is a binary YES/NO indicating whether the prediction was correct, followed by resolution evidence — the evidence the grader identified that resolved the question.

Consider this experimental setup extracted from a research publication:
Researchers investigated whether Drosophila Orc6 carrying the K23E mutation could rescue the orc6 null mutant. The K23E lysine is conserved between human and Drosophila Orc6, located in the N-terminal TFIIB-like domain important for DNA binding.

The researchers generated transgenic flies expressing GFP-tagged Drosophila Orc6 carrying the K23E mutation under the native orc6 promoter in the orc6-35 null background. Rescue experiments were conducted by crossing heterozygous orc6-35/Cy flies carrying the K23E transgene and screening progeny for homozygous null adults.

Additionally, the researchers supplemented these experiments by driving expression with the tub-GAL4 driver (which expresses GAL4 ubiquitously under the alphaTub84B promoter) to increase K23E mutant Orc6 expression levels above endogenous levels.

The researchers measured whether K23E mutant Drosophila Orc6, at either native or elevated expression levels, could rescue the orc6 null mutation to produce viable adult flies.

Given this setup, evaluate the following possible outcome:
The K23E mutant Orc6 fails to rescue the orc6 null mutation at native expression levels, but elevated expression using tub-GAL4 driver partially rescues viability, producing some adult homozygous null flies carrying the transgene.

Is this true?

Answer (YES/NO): NO